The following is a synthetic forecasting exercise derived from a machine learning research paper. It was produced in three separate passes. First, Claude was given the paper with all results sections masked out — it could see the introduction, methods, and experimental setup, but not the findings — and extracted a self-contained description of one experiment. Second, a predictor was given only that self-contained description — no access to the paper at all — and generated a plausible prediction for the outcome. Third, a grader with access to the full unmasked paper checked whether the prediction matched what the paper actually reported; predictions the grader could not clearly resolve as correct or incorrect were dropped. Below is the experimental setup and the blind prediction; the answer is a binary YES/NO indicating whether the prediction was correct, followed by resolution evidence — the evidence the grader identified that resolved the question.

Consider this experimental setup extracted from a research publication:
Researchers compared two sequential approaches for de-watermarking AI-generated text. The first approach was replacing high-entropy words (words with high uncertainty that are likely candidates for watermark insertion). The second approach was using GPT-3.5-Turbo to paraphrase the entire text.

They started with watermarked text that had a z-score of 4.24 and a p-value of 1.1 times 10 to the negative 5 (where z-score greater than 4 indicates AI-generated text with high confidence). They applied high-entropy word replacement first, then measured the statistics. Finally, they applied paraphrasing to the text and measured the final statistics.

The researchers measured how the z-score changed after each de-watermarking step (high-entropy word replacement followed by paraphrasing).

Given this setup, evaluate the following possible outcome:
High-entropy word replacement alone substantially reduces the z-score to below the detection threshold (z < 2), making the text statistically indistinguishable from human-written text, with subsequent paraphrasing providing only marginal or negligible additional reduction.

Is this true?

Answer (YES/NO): NO